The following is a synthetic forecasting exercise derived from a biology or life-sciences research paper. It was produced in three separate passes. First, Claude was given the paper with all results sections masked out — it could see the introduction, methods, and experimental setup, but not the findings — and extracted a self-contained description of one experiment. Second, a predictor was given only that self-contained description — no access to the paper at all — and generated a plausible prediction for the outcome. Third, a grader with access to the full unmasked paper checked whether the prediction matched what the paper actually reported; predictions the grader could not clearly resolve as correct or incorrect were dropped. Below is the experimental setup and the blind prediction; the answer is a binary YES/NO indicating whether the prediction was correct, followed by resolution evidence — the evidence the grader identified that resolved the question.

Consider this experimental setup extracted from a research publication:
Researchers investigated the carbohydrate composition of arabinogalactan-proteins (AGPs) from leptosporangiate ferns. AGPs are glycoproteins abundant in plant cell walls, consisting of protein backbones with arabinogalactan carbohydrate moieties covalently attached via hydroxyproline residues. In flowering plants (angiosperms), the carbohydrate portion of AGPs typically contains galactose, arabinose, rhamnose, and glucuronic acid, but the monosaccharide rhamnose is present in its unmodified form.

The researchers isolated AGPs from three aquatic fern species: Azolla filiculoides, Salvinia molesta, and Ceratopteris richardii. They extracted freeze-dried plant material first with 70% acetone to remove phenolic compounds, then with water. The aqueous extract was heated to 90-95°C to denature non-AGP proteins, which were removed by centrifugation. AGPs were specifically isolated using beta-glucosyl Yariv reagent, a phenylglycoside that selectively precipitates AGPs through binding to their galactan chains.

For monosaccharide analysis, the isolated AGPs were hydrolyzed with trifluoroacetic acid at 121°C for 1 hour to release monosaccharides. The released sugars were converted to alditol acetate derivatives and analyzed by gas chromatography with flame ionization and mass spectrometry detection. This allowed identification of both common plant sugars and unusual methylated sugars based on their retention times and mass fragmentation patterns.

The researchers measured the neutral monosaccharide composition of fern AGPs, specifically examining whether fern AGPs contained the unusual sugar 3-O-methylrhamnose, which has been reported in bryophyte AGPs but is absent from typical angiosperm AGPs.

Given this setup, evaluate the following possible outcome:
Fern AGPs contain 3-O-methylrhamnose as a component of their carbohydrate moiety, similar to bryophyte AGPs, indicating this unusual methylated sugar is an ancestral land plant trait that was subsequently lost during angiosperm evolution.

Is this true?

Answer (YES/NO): YES